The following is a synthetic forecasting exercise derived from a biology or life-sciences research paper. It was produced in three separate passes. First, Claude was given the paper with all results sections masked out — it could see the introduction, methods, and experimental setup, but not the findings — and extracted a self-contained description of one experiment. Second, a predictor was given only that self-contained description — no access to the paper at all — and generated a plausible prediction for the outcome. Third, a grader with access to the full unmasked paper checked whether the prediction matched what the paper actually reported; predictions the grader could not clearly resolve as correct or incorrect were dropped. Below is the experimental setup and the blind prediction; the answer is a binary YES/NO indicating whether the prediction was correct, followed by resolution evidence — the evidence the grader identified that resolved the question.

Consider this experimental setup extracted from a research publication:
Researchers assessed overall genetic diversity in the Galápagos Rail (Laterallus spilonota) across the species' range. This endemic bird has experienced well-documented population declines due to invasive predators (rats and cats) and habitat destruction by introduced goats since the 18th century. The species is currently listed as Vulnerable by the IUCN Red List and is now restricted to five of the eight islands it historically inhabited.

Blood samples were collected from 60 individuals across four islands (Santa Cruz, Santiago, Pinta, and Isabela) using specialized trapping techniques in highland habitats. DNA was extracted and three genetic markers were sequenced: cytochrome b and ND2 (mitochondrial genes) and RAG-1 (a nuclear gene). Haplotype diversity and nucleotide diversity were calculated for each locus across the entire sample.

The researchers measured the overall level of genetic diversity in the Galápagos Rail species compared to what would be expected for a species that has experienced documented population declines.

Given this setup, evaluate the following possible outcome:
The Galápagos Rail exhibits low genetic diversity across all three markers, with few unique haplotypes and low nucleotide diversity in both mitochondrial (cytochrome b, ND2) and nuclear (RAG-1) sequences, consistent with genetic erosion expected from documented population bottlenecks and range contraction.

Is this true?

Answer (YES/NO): YES